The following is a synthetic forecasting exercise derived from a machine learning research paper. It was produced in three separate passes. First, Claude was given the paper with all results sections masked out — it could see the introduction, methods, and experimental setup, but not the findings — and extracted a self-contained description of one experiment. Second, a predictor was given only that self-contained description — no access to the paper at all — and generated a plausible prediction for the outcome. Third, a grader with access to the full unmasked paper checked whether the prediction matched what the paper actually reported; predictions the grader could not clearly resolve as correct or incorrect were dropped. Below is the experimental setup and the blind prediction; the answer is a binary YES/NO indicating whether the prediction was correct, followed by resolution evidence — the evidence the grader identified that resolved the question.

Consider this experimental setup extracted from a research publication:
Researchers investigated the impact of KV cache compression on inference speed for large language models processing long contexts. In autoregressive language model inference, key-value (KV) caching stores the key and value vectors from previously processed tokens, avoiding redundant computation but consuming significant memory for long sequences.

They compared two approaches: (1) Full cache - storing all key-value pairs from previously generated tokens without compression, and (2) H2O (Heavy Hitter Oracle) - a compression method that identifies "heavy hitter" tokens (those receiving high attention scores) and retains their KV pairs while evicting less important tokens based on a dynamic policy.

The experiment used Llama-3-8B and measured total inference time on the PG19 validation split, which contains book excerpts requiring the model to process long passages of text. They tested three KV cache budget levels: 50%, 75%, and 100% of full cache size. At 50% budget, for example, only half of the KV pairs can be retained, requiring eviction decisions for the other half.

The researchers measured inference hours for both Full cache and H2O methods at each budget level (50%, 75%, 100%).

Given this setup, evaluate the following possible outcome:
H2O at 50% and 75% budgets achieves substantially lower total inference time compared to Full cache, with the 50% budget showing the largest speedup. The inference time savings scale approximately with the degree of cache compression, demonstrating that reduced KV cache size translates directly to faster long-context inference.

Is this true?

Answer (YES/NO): NO